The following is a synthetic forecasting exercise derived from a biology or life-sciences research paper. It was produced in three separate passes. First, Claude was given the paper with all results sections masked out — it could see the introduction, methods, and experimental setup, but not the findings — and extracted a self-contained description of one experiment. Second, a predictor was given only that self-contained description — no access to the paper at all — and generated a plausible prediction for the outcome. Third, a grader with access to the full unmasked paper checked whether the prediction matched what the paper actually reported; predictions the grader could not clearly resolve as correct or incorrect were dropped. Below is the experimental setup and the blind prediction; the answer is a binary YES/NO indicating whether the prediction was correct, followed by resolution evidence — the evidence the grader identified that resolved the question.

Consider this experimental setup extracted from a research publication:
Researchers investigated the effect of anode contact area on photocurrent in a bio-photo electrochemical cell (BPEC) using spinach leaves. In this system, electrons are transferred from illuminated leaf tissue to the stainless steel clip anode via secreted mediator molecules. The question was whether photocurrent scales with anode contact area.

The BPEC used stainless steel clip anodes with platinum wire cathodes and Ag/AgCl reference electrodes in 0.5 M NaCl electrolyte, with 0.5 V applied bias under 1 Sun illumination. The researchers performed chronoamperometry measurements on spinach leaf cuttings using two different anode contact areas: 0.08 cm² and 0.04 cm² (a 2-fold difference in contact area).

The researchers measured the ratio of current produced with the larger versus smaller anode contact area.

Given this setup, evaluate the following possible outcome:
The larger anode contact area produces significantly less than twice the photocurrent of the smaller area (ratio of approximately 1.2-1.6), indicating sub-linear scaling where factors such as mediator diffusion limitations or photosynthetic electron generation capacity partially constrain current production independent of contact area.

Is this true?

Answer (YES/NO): NO